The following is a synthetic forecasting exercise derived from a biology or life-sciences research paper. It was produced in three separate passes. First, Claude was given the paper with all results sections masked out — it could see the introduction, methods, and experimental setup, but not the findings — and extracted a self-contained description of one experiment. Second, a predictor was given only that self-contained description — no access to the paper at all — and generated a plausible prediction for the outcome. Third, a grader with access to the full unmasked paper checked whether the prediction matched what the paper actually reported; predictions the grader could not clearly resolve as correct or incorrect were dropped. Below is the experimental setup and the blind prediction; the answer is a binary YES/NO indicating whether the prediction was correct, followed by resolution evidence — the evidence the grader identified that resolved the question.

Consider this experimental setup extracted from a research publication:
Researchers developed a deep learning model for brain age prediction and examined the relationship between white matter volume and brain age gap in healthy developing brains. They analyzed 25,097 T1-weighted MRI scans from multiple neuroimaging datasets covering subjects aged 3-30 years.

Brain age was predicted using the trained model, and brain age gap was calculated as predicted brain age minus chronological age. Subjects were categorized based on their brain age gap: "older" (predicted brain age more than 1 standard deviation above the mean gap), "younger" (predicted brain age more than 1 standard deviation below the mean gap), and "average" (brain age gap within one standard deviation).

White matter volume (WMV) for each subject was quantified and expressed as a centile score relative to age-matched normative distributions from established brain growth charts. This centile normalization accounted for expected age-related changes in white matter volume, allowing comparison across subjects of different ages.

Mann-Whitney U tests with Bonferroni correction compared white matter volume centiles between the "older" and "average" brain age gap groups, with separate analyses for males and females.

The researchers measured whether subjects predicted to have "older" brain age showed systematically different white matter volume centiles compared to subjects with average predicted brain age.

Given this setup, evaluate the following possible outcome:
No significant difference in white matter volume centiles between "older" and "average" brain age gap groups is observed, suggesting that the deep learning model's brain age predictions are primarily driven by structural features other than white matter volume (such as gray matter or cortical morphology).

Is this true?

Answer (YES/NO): YES